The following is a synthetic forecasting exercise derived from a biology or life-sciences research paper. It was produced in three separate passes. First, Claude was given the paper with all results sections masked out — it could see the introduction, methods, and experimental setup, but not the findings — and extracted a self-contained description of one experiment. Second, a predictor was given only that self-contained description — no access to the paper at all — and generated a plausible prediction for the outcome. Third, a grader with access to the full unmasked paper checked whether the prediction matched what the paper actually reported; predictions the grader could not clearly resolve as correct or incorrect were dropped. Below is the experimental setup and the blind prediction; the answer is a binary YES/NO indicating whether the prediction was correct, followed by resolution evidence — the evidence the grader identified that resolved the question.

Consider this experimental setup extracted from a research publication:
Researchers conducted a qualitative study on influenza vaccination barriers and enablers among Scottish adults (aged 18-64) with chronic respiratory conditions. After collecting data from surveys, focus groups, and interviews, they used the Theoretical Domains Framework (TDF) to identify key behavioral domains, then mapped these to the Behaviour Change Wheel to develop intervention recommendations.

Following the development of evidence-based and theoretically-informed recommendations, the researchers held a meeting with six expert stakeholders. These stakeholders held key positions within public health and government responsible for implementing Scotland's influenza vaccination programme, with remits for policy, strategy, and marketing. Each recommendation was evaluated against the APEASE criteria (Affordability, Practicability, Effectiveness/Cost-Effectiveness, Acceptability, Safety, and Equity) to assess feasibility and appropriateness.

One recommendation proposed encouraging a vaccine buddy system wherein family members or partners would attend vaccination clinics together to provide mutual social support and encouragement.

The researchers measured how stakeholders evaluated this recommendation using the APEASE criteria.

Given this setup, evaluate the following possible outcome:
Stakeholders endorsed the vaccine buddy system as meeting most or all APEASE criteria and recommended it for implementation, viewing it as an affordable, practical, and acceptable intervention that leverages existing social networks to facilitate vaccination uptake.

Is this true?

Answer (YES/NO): NO